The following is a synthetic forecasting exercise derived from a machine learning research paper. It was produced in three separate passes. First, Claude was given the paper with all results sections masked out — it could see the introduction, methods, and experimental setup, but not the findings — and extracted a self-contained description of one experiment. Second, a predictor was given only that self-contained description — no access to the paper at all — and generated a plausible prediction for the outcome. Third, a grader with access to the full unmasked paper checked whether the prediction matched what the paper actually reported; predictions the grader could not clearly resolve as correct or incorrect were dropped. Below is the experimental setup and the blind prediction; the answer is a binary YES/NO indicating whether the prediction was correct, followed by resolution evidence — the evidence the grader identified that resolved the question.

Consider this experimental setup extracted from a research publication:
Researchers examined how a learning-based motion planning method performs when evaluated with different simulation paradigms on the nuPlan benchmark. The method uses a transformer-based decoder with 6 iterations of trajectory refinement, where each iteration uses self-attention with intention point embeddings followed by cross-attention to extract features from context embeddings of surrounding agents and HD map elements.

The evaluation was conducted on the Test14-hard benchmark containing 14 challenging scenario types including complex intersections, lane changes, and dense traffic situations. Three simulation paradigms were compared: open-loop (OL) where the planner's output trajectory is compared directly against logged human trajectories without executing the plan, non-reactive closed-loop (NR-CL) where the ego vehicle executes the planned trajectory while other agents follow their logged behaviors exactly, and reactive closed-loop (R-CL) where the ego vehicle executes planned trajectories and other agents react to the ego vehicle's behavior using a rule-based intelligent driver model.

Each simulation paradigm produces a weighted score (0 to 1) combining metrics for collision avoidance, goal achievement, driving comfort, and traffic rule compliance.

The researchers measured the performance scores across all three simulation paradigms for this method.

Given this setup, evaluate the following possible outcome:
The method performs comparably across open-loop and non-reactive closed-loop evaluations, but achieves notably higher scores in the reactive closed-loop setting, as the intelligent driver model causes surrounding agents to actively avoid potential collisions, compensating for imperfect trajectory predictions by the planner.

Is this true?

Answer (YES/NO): NO